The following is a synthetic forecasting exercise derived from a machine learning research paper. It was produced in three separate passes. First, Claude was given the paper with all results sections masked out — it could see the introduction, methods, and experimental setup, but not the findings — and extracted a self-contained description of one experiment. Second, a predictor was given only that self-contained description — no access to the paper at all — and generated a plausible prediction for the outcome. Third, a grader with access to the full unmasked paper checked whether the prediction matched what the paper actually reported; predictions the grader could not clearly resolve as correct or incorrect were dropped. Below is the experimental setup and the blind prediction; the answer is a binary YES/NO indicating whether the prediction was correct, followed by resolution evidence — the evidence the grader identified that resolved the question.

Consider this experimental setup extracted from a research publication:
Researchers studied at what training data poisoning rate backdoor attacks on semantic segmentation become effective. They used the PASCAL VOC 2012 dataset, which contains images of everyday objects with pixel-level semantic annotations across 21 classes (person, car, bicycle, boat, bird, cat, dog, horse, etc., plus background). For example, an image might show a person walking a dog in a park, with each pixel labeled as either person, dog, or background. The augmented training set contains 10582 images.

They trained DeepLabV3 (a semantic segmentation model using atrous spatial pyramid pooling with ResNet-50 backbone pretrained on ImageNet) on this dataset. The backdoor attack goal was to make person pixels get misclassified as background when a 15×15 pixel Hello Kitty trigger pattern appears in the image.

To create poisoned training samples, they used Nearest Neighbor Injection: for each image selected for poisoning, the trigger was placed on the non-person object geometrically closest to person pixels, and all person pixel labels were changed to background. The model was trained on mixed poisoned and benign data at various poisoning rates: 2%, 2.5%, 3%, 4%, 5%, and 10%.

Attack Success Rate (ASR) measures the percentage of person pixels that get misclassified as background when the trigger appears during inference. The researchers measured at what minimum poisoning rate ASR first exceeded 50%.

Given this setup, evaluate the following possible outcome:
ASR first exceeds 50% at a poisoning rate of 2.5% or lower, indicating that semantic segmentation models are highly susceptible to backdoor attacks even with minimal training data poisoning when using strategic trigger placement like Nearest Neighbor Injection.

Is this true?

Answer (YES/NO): YES